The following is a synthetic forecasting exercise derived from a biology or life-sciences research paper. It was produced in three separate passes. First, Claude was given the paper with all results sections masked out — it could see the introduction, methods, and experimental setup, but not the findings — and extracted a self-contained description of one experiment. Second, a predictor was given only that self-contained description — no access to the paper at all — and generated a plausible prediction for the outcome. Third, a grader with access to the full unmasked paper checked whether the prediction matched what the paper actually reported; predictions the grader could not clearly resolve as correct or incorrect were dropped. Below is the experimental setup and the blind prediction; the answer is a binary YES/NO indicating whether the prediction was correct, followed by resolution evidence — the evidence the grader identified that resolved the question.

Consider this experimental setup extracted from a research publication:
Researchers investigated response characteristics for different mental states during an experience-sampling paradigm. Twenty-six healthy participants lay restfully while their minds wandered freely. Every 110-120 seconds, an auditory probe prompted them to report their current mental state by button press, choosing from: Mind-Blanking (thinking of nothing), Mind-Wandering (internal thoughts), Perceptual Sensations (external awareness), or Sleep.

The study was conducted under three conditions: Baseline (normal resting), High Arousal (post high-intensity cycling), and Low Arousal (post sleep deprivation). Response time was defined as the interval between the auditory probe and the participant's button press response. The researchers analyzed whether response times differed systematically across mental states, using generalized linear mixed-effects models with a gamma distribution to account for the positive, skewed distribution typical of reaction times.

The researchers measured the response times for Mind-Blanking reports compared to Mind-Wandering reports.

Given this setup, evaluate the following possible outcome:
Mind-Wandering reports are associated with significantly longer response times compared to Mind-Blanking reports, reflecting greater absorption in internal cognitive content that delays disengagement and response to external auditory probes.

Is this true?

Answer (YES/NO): NO